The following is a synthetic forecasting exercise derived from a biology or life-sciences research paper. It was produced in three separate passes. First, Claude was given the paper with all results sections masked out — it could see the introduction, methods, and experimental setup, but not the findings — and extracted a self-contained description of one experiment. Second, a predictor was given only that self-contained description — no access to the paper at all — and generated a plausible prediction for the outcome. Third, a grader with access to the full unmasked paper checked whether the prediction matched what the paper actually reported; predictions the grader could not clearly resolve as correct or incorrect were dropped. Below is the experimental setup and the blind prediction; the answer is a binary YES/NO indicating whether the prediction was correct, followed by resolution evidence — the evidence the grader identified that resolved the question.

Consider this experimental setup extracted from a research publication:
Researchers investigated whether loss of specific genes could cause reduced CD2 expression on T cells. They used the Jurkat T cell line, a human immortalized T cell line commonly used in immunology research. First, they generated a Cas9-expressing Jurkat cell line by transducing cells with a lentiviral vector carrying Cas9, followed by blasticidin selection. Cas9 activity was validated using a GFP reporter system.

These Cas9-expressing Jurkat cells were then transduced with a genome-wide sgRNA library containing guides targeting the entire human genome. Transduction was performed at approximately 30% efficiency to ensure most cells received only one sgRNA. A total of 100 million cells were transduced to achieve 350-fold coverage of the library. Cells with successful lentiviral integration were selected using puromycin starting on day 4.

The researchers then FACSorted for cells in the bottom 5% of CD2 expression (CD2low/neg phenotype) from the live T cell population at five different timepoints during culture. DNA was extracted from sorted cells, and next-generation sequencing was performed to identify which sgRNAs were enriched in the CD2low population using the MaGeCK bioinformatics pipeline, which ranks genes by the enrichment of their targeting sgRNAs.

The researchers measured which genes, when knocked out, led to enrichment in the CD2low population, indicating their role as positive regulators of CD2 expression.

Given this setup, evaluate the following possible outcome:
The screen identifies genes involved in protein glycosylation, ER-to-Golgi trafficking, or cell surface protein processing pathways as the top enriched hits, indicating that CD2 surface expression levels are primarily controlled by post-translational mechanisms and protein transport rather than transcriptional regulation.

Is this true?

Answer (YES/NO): NO